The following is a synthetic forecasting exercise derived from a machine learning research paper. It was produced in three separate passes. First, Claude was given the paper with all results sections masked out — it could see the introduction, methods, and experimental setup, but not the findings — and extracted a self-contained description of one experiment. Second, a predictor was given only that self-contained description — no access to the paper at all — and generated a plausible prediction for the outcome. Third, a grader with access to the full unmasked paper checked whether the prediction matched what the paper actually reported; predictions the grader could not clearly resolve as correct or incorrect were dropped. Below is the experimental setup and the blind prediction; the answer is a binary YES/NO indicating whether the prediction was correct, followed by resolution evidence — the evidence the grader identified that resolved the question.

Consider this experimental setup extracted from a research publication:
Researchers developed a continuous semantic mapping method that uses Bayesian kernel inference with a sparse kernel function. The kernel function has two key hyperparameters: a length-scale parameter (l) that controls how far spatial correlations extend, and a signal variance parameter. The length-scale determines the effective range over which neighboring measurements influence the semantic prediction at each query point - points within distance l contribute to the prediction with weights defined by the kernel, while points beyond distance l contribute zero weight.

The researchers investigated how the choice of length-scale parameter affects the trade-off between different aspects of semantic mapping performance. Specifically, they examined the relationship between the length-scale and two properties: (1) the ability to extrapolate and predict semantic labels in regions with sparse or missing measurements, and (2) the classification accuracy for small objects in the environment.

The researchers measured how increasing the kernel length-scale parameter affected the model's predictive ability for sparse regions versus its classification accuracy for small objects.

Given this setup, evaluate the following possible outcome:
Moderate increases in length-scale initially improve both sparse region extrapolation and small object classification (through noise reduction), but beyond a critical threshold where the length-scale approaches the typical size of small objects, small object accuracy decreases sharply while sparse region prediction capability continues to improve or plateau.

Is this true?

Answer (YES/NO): NO